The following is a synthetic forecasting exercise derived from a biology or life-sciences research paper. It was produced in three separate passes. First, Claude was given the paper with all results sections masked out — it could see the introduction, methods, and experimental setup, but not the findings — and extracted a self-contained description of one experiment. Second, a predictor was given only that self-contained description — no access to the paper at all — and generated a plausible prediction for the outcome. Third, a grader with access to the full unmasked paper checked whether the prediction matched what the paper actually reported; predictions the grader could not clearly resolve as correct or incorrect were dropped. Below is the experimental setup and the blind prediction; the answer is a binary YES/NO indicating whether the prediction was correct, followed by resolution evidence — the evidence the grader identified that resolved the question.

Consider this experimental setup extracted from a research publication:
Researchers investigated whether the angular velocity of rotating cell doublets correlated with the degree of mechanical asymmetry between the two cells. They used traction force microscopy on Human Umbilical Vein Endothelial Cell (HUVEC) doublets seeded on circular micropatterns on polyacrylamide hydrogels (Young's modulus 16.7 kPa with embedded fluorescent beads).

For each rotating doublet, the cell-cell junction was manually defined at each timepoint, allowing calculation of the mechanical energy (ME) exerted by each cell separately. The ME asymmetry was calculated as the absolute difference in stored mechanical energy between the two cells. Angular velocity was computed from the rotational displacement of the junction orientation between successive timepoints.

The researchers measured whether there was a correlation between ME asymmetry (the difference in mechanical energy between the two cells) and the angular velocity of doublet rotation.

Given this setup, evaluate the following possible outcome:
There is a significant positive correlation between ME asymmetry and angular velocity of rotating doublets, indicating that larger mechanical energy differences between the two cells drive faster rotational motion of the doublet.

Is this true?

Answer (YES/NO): NO